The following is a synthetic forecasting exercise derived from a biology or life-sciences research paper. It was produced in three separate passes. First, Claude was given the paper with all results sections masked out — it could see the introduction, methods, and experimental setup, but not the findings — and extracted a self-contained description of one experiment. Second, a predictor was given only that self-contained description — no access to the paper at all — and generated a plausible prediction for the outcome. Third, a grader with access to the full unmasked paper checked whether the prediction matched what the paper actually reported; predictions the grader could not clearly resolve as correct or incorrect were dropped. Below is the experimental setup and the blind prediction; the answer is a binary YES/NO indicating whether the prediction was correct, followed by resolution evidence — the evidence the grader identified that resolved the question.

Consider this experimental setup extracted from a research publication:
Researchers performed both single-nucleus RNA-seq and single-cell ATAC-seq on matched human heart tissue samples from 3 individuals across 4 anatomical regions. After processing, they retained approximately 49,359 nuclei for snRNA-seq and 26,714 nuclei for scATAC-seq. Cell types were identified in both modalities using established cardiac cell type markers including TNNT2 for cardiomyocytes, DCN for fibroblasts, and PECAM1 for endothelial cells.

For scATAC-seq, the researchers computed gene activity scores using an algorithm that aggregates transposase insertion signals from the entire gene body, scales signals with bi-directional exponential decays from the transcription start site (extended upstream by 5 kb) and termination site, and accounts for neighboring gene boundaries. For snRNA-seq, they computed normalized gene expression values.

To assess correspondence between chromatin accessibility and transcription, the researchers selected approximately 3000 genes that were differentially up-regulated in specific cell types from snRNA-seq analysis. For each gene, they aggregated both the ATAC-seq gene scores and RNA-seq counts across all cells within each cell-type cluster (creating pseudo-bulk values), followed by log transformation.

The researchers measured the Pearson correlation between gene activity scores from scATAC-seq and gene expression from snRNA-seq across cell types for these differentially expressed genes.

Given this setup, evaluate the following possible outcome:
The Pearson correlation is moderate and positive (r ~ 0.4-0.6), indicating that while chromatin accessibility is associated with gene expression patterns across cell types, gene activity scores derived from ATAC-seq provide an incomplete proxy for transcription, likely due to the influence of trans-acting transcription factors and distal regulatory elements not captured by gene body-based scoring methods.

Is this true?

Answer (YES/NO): NO